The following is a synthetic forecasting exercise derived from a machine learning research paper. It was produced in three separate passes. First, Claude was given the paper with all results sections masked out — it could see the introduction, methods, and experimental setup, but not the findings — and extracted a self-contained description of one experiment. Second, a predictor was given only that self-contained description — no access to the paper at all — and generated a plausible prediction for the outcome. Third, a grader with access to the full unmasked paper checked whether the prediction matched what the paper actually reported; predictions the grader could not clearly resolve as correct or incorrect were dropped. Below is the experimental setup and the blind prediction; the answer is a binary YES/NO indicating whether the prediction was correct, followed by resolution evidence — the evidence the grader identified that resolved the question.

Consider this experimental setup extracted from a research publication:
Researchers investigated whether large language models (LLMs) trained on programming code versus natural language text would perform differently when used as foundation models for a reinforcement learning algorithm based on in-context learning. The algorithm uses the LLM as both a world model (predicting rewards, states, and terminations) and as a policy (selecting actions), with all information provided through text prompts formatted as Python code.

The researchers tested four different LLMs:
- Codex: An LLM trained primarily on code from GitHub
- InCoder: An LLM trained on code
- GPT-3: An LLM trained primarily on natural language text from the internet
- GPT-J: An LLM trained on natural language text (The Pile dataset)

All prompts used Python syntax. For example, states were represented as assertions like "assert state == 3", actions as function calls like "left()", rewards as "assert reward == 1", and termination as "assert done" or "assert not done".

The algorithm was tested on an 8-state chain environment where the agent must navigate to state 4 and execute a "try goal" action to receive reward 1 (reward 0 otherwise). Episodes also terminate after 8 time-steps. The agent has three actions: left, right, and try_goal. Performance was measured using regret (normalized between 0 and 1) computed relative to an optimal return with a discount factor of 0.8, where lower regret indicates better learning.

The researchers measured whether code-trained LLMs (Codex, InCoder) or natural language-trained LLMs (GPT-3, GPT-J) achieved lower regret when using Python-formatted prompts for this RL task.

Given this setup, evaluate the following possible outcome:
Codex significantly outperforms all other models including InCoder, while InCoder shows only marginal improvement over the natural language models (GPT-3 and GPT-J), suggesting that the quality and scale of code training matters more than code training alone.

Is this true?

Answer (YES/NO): NO